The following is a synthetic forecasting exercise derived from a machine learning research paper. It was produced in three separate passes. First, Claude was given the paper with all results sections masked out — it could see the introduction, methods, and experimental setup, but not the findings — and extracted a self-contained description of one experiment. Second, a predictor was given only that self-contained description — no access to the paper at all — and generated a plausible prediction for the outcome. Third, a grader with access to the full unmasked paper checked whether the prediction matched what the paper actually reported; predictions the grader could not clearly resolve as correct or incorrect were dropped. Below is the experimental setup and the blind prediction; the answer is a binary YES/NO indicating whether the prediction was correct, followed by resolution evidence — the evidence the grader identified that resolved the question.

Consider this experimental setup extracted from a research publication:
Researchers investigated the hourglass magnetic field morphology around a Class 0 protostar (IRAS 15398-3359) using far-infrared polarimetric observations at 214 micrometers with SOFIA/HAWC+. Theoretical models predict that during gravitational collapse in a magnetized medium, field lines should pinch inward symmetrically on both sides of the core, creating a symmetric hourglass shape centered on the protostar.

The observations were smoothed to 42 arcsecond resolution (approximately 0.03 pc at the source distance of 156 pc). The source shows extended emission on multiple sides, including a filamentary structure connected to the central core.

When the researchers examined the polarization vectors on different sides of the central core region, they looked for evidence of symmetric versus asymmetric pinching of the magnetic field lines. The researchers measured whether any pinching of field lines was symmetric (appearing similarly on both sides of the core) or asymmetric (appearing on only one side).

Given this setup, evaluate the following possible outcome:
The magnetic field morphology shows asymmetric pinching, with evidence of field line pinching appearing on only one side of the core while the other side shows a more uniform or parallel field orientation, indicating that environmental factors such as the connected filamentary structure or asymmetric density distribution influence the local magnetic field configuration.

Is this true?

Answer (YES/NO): YES